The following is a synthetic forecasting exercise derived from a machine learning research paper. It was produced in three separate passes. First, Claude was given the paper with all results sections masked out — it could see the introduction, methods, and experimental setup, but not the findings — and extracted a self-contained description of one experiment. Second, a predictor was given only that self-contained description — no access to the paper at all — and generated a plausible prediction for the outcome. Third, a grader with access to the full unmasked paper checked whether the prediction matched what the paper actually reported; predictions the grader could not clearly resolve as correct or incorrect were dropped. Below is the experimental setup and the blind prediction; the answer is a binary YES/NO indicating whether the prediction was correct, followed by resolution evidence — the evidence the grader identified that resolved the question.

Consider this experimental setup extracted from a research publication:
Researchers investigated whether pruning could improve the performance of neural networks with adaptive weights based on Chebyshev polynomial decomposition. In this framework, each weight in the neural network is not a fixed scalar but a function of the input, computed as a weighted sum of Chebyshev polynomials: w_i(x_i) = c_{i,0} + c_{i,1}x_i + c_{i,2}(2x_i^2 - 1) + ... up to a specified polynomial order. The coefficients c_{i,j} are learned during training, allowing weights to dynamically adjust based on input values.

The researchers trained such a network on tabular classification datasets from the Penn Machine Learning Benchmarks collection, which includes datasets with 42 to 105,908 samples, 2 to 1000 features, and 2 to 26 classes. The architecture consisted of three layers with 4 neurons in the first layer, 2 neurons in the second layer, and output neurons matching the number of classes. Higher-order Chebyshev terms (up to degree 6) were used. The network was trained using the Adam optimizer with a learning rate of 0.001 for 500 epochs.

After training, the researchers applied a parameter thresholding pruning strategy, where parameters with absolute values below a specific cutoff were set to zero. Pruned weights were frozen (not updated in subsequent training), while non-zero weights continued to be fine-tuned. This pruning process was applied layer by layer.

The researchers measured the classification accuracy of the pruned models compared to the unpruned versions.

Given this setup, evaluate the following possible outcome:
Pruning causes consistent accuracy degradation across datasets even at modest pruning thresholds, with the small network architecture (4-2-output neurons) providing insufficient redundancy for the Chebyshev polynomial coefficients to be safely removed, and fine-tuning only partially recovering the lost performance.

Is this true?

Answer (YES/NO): NO